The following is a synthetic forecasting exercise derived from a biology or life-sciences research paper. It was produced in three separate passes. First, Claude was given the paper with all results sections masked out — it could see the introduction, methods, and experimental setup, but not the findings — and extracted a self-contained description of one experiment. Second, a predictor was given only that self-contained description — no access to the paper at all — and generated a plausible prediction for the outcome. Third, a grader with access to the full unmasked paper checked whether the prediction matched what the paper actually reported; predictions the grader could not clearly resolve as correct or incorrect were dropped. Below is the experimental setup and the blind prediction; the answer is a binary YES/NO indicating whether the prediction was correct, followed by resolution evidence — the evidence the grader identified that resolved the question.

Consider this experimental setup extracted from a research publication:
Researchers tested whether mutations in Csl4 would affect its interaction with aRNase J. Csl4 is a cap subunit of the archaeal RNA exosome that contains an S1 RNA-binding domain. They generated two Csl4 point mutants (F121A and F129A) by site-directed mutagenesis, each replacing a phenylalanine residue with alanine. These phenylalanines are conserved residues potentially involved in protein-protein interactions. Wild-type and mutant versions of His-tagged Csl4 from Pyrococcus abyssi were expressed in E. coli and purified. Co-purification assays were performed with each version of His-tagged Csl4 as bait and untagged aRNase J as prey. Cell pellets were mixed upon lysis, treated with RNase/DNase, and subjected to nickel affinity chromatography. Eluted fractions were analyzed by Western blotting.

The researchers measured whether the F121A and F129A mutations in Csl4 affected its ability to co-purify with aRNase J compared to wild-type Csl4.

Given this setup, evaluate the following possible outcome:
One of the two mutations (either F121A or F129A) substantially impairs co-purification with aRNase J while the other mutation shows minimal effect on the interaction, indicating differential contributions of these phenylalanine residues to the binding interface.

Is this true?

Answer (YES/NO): NO